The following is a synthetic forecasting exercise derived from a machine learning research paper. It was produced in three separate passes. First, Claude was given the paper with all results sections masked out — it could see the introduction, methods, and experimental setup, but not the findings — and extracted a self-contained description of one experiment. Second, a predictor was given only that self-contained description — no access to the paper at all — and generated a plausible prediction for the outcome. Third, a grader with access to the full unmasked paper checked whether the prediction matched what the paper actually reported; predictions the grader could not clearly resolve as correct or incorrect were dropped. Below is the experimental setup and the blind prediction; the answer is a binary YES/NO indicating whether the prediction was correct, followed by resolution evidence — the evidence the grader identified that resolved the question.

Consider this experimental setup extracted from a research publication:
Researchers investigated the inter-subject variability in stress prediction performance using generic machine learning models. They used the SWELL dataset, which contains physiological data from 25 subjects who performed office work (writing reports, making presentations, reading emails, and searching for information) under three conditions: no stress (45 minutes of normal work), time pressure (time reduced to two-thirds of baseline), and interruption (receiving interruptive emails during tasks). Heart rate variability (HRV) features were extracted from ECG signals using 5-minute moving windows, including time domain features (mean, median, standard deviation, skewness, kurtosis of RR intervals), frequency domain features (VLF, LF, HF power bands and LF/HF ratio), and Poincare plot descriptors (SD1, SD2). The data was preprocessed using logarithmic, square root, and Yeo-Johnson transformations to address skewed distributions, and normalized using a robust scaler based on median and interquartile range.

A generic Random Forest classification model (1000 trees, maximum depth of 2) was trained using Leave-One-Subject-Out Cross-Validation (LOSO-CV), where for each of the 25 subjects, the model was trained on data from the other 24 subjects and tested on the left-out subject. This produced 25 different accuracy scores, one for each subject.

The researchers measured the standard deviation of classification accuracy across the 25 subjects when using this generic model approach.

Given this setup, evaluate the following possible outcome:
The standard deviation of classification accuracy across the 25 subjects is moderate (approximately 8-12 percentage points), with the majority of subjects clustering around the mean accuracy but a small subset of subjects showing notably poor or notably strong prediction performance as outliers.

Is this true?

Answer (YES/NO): NO